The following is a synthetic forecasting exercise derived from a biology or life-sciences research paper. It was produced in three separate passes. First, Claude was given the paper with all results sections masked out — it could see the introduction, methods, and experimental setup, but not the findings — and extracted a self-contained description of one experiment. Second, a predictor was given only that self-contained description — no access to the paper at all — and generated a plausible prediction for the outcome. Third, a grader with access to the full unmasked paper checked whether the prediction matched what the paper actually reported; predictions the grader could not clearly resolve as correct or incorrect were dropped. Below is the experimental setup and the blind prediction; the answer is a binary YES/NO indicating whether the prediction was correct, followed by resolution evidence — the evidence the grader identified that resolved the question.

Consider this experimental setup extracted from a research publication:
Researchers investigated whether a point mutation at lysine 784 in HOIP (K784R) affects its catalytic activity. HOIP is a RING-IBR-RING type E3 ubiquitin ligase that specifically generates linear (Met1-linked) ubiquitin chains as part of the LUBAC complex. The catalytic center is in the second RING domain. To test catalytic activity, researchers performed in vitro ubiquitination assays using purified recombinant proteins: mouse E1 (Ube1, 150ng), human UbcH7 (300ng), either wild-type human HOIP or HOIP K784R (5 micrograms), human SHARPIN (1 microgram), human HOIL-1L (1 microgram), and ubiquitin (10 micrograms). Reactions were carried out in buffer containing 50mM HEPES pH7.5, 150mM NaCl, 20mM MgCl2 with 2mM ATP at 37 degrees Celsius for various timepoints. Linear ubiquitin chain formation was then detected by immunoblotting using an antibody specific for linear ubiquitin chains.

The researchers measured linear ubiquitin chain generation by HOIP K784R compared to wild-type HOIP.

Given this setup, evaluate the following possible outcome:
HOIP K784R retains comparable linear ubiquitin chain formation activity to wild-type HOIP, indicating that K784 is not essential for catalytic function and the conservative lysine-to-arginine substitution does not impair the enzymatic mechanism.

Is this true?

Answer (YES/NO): NO